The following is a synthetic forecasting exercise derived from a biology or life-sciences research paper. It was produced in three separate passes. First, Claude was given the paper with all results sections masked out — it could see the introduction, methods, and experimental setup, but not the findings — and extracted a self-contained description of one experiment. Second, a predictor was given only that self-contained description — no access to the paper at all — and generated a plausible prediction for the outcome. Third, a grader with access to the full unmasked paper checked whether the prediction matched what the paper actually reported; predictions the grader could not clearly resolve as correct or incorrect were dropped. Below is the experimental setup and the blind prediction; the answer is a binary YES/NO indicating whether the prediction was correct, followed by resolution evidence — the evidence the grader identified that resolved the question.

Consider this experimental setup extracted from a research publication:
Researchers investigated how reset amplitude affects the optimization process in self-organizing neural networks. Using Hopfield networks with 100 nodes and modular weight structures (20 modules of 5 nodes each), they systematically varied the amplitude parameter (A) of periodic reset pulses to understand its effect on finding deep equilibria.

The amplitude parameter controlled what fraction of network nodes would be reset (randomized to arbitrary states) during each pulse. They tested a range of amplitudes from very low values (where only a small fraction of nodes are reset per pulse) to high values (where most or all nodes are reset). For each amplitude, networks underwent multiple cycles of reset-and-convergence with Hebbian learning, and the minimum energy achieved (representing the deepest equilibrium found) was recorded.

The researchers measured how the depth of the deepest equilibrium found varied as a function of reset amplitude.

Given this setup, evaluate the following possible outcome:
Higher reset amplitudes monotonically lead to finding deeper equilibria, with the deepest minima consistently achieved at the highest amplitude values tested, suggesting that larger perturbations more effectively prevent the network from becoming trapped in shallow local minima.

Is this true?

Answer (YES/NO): NO